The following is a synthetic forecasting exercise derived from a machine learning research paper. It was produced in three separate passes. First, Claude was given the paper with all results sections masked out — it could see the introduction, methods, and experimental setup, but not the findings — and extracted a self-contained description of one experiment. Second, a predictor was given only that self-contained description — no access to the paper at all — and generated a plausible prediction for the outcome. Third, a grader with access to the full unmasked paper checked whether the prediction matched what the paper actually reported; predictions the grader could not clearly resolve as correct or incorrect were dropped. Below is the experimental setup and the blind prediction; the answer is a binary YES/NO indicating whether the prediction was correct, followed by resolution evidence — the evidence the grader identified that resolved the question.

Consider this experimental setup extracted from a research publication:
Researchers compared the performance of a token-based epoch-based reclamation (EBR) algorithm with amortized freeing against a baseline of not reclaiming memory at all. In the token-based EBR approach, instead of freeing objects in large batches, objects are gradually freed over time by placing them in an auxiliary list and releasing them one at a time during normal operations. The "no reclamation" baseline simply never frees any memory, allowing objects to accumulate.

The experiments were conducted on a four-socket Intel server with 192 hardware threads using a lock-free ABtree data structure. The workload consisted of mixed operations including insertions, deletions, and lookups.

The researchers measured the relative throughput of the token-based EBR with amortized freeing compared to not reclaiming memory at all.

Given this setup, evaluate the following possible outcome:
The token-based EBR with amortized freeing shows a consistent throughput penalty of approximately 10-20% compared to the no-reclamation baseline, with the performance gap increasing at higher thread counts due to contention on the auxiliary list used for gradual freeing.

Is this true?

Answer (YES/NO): NO